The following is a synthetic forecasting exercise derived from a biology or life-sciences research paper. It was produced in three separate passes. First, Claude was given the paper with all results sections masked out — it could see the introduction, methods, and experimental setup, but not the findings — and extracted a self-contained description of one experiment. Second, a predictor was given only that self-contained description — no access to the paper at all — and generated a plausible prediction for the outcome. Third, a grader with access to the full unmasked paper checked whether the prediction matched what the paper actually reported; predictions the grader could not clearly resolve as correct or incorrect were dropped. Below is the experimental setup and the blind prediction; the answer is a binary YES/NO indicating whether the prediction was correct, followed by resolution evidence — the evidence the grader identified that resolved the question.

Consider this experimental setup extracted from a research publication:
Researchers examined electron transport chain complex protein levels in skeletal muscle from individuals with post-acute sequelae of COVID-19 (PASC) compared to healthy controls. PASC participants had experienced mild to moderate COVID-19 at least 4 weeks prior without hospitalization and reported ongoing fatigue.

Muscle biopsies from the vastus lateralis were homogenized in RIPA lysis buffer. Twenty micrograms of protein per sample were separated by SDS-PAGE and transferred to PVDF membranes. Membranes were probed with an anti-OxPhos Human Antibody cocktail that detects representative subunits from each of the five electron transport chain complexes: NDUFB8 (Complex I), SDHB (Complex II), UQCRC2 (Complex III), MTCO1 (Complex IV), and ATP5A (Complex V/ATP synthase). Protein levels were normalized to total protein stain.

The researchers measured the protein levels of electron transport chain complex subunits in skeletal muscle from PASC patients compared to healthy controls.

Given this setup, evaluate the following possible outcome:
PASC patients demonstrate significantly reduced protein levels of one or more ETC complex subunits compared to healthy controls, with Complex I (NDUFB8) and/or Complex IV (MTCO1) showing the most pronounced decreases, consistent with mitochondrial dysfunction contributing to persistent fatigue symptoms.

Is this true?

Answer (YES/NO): NO